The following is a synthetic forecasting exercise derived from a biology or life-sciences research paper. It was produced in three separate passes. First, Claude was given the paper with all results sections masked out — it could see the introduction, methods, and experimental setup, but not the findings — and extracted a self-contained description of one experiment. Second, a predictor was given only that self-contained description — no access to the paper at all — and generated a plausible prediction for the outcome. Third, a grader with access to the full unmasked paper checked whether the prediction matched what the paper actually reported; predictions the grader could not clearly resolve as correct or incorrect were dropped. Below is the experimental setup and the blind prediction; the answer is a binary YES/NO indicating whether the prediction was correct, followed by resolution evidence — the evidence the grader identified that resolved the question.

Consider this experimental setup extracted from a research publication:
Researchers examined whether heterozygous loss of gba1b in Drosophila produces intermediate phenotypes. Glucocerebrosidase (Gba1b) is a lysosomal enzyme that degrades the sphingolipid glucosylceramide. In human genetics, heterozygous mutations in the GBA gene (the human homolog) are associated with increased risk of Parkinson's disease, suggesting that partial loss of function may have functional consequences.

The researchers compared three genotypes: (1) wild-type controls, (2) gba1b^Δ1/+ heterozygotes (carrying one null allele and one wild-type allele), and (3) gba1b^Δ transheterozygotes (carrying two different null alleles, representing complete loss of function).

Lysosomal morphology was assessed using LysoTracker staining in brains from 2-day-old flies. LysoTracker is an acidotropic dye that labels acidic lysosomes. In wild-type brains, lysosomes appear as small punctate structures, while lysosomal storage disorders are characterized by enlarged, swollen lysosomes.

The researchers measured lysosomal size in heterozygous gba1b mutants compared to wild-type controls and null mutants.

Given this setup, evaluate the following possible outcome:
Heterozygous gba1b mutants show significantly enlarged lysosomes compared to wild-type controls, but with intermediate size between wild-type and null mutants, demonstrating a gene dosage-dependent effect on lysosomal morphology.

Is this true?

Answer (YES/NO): NO